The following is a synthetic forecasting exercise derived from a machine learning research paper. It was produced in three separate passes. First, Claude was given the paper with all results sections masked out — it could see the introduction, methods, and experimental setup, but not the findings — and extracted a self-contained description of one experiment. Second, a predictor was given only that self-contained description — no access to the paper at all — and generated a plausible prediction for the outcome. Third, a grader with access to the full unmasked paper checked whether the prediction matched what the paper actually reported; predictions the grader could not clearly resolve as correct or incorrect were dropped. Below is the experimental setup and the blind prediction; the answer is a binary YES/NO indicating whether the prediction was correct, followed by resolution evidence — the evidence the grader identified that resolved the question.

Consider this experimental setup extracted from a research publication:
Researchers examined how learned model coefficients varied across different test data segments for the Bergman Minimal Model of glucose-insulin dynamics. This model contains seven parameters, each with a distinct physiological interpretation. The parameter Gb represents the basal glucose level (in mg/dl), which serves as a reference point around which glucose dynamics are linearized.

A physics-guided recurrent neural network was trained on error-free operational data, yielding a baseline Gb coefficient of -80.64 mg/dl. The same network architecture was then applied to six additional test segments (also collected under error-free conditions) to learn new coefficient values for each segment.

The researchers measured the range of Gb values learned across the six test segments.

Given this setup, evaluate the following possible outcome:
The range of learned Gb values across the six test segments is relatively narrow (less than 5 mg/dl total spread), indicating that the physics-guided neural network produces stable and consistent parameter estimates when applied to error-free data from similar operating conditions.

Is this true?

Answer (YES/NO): YES